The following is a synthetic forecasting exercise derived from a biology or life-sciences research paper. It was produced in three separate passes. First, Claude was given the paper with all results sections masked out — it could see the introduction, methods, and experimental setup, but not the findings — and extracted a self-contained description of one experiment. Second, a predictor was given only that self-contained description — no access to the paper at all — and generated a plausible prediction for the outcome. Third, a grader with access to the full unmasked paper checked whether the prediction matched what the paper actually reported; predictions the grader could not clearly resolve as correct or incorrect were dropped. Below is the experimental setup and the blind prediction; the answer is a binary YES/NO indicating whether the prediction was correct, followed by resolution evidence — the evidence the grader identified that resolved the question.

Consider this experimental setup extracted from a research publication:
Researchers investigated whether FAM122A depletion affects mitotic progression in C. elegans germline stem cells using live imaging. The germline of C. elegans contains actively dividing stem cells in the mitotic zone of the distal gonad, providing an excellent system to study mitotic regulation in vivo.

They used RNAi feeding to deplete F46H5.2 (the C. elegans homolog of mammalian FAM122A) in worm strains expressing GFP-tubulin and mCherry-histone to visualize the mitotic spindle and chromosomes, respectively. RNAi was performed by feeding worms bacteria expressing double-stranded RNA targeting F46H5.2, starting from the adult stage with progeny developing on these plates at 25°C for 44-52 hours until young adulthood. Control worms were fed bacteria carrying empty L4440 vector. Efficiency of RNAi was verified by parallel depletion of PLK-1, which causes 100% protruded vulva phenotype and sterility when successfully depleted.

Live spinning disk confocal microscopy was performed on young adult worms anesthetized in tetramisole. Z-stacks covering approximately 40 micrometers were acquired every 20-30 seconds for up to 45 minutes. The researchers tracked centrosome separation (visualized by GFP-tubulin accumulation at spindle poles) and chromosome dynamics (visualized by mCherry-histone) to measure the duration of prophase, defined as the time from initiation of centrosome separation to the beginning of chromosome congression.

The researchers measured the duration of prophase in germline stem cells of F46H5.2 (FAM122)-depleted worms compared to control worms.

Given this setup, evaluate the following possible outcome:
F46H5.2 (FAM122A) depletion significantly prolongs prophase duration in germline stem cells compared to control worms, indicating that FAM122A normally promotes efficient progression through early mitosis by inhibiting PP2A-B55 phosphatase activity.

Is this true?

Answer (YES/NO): YES